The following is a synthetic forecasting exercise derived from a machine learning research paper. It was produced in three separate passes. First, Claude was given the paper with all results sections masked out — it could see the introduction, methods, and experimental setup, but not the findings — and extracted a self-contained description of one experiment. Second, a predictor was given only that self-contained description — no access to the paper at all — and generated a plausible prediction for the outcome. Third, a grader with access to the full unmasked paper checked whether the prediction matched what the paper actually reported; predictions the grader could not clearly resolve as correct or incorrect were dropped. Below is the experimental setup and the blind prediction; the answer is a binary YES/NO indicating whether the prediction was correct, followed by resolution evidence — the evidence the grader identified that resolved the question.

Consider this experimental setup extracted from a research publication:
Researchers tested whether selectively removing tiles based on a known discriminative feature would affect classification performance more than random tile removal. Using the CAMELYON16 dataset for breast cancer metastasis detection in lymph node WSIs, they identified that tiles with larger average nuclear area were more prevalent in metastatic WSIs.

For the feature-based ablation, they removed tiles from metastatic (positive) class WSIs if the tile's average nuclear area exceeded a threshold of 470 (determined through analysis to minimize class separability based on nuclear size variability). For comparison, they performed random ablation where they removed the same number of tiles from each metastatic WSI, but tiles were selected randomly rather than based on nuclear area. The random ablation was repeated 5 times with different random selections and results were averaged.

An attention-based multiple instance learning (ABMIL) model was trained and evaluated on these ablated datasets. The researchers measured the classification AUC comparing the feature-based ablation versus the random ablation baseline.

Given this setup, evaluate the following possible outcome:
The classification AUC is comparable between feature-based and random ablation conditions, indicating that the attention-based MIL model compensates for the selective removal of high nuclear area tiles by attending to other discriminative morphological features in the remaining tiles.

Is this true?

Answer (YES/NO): NO